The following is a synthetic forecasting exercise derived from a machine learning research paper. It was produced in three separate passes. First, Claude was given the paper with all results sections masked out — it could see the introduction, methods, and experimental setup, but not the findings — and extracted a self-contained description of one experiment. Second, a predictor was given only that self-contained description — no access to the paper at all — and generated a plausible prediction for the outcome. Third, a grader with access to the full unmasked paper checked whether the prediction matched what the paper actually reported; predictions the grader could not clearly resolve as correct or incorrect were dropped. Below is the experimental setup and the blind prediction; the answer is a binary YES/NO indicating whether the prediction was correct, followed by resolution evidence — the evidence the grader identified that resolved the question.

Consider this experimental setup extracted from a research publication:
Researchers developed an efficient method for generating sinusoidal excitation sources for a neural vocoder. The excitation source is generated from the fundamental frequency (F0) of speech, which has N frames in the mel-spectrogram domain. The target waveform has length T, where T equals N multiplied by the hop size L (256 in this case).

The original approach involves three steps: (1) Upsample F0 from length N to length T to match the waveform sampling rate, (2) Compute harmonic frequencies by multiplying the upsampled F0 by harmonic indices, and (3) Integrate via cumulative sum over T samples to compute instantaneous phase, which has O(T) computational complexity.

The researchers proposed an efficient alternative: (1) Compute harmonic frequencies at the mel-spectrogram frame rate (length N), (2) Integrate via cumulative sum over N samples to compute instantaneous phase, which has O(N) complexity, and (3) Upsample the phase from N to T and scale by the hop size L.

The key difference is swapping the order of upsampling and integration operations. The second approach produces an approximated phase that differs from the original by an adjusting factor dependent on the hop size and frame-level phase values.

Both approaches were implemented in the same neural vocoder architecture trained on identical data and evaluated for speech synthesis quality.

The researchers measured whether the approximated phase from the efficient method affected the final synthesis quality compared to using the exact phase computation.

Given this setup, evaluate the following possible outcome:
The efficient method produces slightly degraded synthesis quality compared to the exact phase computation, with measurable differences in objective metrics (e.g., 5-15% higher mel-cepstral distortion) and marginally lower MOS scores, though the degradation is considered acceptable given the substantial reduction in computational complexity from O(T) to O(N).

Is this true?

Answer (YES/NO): NO